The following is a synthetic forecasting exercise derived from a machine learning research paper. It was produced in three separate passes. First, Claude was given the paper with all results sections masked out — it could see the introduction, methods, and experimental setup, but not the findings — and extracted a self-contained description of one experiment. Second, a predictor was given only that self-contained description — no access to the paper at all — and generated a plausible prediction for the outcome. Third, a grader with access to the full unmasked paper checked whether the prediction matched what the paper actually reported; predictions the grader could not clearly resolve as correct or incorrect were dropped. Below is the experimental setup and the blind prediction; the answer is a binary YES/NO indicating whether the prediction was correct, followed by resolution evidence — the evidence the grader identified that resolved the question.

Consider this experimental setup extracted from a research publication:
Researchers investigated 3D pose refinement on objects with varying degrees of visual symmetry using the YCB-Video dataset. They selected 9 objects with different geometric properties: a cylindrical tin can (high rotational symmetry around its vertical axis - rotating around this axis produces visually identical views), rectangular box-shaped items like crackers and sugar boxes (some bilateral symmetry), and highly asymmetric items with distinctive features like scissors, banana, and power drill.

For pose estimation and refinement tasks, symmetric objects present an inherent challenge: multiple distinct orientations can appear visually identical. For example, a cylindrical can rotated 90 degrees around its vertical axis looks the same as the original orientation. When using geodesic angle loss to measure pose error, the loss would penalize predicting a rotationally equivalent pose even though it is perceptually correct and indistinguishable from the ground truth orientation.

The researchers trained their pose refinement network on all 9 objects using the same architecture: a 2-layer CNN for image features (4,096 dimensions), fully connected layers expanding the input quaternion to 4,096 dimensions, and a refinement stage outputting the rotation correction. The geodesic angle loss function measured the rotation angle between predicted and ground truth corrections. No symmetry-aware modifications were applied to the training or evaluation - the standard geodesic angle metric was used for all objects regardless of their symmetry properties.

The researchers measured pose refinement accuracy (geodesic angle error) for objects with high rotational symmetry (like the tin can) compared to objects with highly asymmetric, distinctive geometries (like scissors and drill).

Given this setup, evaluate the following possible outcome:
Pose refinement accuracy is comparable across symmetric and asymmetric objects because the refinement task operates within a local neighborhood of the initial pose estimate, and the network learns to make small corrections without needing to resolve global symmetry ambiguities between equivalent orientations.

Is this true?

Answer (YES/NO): NO